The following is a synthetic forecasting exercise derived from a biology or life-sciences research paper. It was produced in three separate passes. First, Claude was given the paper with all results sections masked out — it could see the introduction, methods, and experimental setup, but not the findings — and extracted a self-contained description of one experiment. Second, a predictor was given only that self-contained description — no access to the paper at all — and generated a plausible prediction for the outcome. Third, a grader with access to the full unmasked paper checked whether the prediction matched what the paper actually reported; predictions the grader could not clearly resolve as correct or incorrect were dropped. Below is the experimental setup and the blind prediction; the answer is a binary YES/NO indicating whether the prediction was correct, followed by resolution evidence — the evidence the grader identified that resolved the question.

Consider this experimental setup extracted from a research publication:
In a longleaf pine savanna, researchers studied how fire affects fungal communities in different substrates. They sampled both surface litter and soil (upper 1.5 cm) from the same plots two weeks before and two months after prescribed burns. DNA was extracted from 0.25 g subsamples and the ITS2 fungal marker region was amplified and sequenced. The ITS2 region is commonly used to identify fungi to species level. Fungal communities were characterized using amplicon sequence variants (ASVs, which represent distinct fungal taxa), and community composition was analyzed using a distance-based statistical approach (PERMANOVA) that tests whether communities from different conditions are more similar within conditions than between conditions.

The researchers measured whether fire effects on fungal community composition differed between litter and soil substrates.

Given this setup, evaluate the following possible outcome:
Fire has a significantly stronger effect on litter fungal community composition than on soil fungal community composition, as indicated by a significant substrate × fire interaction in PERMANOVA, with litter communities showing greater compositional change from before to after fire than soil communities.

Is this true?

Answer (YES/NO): NO